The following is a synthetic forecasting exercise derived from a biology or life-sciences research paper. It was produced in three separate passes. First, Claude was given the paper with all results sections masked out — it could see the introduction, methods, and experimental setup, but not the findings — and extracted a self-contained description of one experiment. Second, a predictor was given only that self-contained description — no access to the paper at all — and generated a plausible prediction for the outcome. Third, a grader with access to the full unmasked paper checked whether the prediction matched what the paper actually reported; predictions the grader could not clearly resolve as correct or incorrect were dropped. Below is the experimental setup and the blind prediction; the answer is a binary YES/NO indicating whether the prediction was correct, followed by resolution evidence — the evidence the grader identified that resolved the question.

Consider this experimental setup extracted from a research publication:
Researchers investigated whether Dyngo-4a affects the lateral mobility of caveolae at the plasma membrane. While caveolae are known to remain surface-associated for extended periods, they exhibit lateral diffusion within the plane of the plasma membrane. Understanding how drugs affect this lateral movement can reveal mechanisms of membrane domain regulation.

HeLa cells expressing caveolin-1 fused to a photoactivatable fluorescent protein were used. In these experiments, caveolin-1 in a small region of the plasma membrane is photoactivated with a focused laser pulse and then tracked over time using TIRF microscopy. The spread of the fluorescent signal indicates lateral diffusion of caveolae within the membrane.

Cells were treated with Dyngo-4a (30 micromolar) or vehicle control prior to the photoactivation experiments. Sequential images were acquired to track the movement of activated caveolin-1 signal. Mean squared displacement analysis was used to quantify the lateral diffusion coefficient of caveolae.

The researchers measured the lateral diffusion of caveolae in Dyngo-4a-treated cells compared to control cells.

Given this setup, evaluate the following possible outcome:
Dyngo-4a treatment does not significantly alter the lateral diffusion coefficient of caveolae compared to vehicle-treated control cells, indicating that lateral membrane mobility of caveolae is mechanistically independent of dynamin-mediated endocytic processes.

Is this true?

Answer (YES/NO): NO